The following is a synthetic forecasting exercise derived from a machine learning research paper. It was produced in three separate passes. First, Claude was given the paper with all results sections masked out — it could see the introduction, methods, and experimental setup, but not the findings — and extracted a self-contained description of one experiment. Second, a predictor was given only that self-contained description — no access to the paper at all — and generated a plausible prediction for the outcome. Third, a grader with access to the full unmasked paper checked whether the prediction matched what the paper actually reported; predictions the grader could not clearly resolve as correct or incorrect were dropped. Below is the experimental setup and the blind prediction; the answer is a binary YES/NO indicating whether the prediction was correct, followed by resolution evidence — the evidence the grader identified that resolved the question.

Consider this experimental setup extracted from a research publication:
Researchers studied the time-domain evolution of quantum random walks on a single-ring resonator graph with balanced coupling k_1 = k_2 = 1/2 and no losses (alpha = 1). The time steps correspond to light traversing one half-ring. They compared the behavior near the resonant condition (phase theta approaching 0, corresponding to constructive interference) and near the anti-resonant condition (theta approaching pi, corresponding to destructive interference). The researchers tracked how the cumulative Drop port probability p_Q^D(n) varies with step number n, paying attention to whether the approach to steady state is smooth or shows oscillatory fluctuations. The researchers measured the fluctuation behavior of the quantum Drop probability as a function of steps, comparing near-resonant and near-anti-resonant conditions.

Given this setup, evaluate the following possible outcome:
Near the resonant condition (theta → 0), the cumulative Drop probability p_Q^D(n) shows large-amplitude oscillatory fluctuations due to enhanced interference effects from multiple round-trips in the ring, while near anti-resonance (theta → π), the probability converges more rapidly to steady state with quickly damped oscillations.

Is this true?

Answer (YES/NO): NO